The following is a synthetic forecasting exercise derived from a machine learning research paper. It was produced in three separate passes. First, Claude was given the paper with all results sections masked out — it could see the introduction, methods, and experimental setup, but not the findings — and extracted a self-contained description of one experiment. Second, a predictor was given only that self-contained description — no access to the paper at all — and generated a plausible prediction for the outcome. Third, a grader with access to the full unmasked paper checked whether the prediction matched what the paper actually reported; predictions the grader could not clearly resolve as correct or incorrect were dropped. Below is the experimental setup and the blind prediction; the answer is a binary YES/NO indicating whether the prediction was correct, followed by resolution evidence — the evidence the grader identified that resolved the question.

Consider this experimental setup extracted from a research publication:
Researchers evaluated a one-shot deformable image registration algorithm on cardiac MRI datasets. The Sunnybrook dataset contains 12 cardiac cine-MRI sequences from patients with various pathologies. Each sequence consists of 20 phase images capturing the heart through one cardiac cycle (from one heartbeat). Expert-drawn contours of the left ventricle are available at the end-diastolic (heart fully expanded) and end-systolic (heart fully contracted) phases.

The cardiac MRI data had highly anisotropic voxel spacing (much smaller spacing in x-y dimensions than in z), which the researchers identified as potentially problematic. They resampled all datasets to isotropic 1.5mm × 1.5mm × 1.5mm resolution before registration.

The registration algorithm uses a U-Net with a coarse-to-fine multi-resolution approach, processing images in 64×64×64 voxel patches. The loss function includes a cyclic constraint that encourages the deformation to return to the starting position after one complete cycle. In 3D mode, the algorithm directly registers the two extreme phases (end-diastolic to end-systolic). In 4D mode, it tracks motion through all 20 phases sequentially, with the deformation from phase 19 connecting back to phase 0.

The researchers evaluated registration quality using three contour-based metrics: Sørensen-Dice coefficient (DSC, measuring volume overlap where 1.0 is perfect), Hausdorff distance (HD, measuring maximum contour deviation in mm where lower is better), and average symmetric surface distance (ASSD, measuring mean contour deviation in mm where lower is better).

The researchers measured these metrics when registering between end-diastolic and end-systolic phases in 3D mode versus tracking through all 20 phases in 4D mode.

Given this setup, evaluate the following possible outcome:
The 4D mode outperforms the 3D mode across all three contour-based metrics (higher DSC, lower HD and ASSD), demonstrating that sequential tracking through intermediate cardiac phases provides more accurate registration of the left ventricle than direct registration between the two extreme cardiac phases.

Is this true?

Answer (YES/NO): NO